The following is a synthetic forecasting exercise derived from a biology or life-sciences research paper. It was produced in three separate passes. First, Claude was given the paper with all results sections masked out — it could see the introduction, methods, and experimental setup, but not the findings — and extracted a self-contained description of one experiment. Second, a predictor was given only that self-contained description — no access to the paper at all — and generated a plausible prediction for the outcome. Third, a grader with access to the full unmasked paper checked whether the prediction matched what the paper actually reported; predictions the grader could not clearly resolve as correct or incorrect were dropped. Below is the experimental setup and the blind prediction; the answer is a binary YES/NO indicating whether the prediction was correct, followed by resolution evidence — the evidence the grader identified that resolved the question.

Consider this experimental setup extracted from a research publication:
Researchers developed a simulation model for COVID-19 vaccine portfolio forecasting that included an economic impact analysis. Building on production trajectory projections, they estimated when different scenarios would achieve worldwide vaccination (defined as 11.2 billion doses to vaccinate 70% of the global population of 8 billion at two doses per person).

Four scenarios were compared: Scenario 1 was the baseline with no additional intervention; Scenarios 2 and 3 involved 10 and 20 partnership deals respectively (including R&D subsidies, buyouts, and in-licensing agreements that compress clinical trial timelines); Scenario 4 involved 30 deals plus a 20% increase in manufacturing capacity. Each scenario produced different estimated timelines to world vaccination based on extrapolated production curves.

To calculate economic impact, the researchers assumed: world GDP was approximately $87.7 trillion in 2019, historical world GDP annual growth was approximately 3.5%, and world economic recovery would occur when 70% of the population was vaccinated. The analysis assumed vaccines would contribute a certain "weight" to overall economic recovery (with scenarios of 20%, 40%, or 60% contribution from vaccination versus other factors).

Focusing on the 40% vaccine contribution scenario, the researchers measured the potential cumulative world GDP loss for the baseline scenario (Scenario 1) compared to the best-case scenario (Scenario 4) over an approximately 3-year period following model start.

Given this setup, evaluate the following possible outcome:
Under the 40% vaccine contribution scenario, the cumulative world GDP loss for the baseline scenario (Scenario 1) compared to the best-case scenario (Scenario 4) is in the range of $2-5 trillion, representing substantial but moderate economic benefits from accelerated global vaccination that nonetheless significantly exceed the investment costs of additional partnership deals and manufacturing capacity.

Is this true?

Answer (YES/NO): YES